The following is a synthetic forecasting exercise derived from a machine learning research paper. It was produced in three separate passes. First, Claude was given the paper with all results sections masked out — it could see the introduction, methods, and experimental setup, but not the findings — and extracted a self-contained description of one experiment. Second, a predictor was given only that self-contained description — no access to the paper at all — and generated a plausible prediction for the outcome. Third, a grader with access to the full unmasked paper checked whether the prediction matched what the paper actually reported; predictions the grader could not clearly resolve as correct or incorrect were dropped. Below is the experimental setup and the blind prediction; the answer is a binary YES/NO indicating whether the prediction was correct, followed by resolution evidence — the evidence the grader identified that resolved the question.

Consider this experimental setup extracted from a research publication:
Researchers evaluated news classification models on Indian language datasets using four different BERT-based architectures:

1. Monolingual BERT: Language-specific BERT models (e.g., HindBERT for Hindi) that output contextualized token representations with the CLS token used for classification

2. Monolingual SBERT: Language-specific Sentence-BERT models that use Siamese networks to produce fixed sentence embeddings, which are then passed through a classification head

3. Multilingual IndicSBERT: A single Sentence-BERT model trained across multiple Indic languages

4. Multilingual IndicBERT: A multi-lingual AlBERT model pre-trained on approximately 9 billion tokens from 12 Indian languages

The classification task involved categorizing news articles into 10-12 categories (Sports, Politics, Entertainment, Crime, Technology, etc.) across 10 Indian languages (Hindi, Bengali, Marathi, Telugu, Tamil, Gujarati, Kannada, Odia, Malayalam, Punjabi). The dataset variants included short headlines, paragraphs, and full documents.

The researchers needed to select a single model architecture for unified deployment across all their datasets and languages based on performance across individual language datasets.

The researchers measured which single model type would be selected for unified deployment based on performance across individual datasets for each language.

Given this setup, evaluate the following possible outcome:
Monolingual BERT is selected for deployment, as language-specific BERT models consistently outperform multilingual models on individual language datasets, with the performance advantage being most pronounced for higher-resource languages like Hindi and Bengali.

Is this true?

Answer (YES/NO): NO